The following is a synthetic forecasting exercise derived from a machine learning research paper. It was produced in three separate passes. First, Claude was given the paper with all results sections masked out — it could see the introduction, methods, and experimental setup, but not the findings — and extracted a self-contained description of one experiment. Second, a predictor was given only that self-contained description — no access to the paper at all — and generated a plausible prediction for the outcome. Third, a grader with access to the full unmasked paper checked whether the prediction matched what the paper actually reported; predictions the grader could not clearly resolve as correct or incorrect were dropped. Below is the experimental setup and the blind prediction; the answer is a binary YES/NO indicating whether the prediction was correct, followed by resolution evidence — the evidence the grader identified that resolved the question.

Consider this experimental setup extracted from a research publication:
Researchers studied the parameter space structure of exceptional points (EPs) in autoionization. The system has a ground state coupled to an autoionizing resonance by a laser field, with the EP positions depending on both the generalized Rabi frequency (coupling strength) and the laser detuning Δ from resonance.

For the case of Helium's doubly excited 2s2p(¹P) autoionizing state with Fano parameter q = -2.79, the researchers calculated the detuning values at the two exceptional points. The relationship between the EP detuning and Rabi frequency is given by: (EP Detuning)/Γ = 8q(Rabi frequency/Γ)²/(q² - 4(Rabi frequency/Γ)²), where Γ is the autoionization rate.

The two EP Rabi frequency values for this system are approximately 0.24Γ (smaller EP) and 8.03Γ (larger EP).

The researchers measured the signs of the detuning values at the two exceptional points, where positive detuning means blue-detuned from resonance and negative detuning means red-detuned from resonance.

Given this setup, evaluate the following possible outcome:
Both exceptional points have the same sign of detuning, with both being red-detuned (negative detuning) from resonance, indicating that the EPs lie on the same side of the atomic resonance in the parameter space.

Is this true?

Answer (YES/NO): NO